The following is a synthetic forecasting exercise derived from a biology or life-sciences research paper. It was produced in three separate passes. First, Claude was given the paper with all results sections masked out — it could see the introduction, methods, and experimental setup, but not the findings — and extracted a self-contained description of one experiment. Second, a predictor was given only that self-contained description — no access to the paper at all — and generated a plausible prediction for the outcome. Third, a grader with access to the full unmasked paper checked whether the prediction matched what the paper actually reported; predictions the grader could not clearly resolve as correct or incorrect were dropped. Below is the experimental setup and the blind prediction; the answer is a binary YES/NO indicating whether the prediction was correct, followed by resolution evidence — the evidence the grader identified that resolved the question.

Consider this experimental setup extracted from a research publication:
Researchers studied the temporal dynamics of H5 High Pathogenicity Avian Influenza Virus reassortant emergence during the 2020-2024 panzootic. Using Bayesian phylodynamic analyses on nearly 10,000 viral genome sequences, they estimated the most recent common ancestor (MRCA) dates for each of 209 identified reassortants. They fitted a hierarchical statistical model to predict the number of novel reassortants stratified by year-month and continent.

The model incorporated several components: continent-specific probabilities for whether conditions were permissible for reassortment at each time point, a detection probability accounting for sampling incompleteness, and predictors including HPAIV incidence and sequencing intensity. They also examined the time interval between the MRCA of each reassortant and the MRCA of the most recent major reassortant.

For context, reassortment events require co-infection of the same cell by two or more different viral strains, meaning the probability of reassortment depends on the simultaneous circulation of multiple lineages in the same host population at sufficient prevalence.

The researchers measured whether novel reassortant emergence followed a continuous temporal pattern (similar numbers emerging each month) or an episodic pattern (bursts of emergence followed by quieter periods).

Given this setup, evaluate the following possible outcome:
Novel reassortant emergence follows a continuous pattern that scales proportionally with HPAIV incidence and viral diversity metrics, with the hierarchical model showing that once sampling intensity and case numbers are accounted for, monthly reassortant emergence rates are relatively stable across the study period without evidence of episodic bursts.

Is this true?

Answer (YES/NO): NO